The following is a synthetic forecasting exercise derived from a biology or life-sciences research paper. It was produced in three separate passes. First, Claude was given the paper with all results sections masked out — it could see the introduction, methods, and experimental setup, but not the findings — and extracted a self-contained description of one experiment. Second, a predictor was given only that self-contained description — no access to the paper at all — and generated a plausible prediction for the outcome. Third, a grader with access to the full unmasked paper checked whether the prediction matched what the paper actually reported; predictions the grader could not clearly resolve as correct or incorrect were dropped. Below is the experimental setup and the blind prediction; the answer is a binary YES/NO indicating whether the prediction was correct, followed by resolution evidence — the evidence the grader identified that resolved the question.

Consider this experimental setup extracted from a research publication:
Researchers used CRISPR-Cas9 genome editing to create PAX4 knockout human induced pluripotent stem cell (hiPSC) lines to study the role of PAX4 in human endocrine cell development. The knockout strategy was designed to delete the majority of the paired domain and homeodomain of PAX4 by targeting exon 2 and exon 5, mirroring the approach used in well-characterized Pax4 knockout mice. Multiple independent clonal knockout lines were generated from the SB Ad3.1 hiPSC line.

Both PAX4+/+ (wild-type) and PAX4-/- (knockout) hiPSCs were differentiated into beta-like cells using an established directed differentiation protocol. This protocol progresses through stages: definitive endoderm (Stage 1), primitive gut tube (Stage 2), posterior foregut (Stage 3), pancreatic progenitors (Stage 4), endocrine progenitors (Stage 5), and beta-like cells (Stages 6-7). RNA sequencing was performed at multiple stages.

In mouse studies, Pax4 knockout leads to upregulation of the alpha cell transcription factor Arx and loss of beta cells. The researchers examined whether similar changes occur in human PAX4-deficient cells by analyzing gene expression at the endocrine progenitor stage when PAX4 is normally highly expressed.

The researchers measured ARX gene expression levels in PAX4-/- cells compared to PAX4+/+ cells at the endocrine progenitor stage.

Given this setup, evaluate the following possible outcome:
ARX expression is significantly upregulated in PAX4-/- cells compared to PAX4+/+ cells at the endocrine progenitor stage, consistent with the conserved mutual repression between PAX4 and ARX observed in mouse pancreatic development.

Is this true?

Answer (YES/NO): NO